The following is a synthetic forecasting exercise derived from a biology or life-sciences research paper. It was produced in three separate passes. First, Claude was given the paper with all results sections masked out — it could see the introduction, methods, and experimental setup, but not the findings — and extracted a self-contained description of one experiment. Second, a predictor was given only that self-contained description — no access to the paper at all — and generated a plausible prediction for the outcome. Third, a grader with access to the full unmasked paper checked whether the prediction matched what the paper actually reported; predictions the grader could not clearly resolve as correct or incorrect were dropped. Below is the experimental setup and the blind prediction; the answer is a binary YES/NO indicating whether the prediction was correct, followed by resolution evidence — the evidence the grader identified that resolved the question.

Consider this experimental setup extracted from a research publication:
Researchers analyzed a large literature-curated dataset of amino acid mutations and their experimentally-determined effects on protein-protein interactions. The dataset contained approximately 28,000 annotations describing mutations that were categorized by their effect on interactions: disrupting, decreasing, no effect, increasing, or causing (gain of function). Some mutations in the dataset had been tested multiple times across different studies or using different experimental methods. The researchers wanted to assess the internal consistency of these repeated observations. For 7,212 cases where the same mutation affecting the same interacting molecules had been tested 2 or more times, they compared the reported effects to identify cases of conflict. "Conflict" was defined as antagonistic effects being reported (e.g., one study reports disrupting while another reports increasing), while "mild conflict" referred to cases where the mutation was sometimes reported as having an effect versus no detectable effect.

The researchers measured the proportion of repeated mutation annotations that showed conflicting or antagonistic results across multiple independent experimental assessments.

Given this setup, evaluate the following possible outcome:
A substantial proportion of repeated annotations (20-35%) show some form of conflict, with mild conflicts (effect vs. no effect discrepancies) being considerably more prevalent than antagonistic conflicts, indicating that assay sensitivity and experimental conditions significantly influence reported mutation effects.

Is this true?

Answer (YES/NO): NO